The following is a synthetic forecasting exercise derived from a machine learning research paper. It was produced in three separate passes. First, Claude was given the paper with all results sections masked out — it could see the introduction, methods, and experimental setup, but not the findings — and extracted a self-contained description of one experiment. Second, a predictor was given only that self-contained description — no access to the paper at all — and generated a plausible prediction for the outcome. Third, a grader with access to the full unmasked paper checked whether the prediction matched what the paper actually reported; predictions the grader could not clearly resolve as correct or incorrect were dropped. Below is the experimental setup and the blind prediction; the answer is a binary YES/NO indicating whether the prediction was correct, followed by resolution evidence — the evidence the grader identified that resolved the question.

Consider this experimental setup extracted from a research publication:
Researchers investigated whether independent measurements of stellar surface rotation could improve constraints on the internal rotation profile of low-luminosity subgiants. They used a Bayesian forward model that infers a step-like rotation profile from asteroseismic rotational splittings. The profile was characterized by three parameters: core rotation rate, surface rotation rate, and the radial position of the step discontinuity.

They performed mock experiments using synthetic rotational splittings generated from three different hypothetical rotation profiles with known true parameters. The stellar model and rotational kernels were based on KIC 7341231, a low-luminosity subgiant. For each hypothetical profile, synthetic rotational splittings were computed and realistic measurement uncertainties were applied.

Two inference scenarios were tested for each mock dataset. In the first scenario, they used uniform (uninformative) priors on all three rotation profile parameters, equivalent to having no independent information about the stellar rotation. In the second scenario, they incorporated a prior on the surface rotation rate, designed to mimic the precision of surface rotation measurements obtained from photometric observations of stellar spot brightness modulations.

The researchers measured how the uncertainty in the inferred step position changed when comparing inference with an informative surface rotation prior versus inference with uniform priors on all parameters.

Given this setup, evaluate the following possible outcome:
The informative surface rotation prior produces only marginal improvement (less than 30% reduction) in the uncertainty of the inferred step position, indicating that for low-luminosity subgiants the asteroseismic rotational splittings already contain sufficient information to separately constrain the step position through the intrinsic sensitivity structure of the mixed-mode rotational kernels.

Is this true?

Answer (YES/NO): NO